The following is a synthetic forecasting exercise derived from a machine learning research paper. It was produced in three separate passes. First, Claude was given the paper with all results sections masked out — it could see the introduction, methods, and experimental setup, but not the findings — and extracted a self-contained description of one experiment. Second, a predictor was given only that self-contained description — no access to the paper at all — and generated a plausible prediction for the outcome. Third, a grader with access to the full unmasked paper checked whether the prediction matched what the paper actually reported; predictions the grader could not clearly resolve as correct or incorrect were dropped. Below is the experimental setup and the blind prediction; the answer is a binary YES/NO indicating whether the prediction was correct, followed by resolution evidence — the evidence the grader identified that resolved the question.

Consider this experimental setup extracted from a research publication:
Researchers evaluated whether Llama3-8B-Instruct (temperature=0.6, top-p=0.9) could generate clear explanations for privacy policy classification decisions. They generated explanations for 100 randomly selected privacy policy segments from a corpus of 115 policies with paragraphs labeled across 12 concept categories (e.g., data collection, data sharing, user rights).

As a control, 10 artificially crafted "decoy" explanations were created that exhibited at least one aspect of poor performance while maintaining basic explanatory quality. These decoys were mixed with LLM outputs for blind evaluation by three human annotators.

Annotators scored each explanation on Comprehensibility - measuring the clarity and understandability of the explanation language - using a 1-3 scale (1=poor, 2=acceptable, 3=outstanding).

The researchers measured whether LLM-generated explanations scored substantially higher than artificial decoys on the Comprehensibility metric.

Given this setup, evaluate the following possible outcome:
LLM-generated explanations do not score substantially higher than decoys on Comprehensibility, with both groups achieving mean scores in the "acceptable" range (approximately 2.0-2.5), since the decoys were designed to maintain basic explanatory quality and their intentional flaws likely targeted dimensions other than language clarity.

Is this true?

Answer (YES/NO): NO